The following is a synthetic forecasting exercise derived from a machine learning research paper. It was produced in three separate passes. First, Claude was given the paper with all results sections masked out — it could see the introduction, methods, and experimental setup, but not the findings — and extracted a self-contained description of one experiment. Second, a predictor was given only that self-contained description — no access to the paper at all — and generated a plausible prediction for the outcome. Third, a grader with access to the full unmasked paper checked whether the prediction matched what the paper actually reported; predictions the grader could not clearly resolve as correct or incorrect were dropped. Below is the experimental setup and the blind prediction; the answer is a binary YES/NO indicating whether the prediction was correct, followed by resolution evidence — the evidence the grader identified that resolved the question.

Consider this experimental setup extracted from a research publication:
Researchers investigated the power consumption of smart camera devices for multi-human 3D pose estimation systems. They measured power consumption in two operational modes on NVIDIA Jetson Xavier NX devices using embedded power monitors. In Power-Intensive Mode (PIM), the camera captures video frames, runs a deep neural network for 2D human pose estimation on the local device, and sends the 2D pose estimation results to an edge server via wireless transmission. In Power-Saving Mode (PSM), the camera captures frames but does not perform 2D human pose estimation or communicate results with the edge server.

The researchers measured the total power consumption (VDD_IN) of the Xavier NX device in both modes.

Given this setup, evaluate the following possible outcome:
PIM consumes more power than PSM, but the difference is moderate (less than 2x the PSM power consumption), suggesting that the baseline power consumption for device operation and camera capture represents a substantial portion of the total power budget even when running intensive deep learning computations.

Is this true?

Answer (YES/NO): NO